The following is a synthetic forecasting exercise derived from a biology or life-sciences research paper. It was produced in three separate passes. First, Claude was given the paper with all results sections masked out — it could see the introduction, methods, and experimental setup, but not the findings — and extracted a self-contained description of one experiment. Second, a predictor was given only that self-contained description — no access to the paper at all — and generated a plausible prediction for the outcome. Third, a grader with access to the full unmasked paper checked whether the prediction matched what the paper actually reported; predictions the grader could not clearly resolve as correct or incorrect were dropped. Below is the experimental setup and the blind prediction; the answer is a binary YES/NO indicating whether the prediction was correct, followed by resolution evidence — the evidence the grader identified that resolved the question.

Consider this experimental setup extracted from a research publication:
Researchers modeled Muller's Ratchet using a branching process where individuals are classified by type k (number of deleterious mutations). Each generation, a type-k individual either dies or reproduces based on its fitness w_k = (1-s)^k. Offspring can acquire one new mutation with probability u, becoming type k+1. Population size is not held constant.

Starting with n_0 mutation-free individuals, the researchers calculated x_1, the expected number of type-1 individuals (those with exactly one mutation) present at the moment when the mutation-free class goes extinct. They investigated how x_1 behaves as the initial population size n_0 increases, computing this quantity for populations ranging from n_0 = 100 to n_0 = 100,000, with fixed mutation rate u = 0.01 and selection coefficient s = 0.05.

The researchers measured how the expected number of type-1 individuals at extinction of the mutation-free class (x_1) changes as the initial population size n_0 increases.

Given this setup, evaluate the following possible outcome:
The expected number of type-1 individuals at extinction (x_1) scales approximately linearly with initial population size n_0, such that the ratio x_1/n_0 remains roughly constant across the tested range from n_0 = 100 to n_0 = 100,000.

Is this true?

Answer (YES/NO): NO